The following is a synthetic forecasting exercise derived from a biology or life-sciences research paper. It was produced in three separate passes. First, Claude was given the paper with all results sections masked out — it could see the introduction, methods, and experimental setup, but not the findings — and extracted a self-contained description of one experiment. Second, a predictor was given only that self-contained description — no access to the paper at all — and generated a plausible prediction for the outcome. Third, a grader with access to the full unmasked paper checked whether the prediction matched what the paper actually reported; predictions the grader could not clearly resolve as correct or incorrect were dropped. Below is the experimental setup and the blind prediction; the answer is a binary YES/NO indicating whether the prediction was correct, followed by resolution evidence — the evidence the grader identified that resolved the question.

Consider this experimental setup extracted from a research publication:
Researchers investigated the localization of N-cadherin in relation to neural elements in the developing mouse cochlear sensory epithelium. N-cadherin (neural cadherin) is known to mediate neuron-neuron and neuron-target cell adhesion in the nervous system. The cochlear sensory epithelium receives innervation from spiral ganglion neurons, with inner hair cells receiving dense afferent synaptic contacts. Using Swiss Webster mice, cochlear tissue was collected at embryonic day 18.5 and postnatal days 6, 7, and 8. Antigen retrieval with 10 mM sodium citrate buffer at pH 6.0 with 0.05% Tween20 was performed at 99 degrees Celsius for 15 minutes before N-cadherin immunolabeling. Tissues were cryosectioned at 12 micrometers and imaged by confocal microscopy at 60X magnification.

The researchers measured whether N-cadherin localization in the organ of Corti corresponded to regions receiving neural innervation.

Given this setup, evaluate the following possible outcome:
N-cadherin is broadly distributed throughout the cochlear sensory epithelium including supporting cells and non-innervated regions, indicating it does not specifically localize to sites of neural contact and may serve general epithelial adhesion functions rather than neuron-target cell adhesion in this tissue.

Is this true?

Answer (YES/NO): NO